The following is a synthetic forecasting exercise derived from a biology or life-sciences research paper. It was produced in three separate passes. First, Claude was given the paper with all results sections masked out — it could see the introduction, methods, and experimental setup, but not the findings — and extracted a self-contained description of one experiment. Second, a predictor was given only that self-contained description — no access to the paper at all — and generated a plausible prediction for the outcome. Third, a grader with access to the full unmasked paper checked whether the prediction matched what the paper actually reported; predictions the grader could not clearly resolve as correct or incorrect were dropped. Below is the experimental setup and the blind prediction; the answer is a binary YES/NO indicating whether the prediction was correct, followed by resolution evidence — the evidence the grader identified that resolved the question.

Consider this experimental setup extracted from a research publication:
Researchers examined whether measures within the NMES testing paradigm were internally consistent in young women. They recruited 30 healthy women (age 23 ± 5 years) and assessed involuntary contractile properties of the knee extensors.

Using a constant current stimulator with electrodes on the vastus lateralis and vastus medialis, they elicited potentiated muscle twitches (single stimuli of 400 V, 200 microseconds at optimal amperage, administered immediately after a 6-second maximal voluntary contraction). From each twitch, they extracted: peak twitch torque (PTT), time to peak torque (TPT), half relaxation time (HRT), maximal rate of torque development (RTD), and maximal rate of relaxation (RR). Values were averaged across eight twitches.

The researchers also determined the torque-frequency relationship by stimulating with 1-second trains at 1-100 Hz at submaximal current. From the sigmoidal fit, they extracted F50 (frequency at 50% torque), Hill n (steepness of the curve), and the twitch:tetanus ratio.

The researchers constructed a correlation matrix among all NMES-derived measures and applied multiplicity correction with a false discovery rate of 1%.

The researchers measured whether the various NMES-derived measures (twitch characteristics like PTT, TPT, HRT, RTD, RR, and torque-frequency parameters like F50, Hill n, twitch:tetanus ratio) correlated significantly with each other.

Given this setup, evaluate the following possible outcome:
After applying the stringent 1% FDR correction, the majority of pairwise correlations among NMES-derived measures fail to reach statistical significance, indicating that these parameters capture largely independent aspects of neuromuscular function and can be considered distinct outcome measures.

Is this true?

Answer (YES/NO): NO